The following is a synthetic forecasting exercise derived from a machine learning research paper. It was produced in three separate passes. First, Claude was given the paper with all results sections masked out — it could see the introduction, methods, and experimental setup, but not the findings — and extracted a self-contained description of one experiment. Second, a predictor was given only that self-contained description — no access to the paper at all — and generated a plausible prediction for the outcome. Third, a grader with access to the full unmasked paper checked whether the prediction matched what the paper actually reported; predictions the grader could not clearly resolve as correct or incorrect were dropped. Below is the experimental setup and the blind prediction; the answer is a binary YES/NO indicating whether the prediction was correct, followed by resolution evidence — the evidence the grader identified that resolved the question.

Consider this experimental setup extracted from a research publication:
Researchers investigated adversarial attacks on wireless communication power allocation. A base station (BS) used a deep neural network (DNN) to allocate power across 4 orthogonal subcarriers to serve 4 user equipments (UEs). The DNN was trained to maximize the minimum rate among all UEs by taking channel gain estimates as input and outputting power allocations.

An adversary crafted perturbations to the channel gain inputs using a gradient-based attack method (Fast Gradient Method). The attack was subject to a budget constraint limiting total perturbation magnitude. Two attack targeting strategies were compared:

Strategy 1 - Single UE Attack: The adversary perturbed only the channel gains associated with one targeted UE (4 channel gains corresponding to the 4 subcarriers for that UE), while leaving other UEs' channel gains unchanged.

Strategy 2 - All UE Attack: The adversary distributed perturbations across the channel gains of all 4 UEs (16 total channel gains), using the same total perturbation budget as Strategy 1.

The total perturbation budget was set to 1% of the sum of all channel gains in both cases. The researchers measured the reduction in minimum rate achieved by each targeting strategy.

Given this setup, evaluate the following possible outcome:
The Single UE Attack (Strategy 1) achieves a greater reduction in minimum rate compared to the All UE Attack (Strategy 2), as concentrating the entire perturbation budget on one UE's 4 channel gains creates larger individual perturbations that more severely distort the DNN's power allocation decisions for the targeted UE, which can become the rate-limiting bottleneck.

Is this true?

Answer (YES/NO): NO